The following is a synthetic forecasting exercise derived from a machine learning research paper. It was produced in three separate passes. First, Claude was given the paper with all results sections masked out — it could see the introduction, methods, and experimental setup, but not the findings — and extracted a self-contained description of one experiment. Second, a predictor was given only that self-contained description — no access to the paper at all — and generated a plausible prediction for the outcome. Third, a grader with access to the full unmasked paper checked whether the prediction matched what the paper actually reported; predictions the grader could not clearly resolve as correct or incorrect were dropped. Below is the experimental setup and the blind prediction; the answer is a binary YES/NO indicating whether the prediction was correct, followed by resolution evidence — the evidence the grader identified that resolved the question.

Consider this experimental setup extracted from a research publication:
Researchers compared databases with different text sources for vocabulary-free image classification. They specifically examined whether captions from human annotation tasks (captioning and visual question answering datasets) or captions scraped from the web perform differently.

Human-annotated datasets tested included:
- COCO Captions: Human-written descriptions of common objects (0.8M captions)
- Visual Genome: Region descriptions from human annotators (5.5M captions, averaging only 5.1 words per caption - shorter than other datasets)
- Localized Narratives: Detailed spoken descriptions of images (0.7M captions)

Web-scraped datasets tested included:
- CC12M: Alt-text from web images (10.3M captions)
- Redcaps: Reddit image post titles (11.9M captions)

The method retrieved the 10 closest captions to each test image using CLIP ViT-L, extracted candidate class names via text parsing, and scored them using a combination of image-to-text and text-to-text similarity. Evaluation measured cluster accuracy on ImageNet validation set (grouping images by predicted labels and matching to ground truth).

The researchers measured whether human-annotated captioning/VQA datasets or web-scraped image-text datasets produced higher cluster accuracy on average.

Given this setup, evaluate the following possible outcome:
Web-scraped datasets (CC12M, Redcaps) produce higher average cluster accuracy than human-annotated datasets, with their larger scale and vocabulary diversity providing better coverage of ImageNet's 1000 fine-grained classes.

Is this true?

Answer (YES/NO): YES